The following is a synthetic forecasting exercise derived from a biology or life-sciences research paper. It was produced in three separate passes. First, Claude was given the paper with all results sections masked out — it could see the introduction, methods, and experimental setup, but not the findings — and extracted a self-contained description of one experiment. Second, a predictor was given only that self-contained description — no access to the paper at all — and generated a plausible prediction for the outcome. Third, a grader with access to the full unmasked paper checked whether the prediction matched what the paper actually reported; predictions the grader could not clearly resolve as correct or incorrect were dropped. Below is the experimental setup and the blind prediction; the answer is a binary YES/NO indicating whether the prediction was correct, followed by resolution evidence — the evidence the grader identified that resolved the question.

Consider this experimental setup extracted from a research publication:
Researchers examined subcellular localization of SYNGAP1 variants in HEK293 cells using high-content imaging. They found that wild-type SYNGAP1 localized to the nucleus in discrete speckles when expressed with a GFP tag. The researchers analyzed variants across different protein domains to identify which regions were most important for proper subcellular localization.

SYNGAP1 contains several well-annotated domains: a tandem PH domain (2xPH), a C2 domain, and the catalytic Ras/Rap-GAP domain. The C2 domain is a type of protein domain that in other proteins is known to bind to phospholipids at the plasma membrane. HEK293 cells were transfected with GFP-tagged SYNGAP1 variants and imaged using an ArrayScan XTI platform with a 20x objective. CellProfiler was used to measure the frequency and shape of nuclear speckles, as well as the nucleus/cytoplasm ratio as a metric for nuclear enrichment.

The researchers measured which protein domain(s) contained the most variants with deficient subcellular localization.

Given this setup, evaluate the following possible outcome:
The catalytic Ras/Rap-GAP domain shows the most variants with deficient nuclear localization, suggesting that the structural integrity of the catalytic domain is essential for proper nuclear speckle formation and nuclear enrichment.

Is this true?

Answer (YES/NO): NO